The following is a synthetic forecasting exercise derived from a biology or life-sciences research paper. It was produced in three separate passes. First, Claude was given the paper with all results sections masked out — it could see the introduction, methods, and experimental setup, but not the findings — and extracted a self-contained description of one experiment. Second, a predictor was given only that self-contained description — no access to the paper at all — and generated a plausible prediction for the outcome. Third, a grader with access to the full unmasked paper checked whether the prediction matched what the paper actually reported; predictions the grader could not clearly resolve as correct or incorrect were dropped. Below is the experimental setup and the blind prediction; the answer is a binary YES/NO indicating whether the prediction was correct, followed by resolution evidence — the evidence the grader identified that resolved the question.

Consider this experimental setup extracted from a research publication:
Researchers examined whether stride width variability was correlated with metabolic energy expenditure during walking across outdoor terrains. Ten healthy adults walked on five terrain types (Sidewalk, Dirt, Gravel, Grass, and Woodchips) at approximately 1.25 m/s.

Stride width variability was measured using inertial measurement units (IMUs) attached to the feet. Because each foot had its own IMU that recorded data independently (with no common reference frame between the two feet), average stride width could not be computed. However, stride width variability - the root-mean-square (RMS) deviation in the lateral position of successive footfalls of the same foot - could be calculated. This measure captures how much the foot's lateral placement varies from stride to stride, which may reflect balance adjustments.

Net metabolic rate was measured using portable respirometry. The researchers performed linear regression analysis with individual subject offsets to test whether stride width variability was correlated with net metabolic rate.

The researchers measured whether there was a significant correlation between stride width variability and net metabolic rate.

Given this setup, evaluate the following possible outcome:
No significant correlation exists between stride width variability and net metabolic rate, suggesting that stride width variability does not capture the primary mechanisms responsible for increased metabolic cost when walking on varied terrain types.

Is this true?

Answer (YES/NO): NO